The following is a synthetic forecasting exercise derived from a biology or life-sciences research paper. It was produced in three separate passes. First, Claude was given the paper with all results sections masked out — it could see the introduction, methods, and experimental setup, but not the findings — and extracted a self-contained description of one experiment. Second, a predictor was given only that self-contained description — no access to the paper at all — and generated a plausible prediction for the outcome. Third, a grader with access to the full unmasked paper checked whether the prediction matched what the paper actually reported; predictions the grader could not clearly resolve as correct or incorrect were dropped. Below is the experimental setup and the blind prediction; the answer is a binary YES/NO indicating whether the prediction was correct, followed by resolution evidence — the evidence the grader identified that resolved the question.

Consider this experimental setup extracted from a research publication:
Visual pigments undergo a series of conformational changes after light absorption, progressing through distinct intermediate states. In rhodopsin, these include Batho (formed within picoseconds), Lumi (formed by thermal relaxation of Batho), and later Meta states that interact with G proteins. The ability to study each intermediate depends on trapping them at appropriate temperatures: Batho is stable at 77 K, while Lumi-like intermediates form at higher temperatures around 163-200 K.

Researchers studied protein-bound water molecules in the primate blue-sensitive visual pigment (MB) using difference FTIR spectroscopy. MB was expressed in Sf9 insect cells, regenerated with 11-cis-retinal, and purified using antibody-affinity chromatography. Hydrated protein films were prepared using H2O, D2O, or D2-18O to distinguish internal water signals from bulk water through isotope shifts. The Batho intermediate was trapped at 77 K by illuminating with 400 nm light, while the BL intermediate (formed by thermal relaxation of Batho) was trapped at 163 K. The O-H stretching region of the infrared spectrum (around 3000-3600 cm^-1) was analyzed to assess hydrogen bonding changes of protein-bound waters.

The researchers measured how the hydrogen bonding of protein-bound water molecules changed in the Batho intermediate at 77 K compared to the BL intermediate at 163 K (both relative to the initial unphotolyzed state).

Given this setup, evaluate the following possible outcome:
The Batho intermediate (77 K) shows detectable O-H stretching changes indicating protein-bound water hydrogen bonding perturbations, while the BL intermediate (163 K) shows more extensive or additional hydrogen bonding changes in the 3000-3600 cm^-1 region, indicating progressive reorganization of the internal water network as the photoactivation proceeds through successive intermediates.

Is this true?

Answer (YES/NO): YES